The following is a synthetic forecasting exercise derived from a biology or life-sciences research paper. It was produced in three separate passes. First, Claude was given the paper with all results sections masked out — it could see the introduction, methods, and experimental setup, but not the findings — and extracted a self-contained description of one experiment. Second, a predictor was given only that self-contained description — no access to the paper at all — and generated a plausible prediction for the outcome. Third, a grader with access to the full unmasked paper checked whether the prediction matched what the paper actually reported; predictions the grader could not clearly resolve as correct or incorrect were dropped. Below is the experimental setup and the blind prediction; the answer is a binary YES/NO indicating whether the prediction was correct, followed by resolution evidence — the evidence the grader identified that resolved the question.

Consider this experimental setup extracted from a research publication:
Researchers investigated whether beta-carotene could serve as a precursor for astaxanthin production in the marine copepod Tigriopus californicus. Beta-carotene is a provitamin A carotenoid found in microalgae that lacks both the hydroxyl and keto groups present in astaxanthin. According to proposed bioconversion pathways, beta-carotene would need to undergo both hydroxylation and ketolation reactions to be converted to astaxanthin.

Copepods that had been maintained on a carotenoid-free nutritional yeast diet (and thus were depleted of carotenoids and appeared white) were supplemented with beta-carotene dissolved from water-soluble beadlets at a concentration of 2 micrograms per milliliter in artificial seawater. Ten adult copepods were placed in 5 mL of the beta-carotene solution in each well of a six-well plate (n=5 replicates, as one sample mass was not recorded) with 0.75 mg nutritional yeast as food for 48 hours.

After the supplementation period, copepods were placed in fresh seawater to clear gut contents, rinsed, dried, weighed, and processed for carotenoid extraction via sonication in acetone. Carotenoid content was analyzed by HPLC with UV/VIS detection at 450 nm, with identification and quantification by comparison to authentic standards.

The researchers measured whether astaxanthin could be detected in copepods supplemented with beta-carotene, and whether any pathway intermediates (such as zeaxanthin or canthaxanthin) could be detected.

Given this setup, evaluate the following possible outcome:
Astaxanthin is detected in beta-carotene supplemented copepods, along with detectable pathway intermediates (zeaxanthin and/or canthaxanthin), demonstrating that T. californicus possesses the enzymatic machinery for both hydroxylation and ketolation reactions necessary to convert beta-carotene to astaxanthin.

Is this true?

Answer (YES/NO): NO